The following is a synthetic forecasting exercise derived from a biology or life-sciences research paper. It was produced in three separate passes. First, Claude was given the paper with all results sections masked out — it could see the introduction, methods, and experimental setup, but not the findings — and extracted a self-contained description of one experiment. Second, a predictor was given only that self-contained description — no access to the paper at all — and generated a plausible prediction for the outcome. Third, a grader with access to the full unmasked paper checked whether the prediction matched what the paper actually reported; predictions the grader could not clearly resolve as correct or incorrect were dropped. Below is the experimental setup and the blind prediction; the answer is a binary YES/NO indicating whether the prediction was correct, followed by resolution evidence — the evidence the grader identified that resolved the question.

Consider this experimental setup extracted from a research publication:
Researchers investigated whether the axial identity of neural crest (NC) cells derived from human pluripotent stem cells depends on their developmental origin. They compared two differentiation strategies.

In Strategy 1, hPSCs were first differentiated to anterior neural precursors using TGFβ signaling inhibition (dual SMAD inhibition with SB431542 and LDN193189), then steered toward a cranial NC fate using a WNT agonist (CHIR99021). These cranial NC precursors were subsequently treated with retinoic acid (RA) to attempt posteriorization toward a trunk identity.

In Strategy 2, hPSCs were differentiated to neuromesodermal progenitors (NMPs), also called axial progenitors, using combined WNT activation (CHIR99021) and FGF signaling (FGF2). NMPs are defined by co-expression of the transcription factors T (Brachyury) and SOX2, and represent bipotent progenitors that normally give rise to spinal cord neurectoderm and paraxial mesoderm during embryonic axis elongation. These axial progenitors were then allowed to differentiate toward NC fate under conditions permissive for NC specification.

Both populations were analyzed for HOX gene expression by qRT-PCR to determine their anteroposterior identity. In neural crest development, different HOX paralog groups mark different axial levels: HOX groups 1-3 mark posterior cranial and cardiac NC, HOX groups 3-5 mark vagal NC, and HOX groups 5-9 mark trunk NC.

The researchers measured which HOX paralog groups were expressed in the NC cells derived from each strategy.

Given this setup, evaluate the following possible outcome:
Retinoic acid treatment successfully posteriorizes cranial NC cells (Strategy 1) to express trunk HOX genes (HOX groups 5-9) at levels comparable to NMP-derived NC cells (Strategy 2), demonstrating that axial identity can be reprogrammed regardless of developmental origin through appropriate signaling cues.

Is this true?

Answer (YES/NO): NO